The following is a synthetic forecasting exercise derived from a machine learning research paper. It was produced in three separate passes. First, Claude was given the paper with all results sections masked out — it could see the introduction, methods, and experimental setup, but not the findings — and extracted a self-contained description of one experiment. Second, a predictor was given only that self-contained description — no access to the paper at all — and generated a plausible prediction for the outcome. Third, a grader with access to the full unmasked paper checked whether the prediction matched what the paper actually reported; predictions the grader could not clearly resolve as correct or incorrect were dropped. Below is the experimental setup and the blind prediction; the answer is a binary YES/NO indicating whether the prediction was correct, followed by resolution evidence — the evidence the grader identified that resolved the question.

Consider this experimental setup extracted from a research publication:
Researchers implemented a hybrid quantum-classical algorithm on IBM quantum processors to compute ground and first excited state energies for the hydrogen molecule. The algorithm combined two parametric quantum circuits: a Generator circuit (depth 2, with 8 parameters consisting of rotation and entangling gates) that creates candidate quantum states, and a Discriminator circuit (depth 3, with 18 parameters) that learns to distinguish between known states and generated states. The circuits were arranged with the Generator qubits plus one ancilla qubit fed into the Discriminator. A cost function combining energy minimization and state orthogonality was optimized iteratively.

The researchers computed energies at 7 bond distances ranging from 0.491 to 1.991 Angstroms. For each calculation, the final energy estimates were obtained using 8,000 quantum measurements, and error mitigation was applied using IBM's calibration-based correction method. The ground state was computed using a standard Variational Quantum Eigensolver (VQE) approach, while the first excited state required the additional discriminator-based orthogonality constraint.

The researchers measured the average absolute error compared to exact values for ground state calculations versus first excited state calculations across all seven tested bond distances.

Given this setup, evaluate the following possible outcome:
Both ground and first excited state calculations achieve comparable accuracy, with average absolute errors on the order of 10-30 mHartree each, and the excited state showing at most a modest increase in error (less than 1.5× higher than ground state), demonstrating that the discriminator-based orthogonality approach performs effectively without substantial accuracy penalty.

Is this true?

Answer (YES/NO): NO